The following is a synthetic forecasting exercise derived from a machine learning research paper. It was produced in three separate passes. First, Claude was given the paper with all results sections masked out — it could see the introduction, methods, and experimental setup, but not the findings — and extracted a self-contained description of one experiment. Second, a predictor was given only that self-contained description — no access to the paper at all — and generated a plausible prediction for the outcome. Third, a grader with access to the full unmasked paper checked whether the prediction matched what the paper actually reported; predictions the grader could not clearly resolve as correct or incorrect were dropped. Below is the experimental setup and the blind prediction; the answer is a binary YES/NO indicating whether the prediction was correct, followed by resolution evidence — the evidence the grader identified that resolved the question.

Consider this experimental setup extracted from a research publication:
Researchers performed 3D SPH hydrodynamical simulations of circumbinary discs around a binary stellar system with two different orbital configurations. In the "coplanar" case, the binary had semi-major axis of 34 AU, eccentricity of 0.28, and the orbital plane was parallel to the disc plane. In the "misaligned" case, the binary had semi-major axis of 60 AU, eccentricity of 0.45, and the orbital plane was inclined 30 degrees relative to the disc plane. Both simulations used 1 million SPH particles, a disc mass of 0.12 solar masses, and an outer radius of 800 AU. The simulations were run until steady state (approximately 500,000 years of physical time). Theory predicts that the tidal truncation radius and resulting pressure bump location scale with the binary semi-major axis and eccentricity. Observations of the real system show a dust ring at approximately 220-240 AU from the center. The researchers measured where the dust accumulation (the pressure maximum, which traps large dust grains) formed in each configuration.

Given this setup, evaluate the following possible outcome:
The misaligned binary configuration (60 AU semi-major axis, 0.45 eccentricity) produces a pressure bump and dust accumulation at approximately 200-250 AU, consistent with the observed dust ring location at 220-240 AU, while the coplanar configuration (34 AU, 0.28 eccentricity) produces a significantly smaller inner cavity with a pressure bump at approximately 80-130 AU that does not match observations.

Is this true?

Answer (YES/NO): YES